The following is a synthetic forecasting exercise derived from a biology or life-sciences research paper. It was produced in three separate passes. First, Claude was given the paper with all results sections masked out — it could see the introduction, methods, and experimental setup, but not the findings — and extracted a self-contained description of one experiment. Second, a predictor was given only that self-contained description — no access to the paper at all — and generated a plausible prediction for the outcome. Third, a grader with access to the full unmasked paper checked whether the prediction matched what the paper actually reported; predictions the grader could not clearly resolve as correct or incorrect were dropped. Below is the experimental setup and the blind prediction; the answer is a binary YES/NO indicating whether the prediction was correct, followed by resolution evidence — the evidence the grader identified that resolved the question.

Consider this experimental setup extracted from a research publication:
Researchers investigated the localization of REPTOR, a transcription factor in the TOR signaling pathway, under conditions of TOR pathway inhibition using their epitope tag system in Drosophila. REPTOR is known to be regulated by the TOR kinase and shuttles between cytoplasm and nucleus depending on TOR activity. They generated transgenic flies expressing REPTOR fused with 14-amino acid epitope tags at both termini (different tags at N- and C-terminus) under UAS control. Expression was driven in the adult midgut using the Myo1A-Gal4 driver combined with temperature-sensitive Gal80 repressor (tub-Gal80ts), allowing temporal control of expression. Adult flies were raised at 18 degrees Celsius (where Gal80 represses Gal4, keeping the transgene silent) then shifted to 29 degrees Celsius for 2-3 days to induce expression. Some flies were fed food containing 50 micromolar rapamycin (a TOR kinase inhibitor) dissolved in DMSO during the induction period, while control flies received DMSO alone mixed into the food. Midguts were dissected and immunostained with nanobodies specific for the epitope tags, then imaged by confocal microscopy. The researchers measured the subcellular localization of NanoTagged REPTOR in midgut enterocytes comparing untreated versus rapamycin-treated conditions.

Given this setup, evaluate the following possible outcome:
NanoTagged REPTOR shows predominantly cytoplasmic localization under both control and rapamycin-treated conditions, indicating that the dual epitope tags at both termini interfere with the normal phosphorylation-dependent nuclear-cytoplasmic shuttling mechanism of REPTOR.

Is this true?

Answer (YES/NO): NO